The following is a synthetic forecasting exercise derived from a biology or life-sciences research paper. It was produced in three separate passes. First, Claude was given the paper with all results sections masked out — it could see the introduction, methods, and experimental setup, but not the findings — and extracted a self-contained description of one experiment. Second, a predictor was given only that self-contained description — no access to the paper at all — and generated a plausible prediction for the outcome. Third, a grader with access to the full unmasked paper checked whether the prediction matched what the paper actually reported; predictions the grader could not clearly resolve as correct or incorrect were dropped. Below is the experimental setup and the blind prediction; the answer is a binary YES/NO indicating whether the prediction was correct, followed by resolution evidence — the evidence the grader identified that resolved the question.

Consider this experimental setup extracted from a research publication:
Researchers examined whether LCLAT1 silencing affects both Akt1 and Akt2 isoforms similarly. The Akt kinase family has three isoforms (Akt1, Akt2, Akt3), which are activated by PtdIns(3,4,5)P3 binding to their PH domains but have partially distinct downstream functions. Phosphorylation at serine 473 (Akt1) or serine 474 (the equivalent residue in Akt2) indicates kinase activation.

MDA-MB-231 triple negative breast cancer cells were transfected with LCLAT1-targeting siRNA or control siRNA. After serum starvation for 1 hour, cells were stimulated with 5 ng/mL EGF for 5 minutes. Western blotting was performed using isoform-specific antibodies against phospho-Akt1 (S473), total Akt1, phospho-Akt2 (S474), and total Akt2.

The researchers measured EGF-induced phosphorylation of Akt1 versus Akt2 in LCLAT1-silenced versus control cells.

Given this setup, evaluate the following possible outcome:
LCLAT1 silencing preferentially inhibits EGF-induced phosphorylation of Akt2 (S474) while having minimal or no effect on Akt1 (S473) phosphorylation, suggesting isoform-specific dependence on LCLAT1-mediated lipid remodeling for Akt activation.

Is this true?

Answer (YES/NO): NO